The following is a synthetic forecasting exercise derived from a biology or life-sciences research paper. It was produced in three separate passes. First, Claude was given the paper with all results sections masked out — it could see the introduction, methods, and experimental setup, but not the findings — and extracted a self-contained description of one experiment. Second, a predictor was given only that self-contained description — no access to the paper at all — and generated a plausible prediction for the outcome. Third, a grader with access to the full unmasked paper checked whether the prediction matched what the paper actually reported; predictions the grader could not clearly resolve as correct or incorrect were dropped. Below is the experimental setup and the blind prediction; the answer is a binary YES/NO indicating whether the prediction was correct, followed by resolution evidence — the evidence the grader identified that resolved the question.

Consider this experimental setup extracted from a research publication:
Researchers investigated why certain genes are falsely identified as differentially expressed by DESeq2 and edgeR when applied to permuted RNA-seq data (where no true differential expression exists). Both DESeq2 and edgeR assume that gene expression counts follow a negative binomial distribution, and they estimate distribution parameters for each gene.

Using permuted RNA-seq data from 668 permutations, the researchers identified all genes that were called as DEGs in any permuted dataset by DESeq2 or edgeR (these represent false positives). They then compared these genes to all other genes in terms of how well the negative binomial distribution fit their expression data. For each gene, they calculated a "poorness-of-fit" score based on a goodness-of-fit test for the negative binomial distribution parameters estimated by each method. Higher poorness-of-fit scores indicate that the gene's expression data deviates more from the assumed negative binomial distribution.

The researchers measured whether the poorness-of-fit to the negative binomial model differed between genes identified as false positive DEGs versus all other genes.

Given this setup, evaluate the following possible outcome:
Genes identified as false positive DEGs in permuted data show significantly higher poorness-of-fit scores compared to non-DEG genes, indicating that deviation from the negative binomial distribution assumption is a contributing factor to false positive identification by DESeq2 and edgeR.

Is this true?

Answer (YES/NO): YES